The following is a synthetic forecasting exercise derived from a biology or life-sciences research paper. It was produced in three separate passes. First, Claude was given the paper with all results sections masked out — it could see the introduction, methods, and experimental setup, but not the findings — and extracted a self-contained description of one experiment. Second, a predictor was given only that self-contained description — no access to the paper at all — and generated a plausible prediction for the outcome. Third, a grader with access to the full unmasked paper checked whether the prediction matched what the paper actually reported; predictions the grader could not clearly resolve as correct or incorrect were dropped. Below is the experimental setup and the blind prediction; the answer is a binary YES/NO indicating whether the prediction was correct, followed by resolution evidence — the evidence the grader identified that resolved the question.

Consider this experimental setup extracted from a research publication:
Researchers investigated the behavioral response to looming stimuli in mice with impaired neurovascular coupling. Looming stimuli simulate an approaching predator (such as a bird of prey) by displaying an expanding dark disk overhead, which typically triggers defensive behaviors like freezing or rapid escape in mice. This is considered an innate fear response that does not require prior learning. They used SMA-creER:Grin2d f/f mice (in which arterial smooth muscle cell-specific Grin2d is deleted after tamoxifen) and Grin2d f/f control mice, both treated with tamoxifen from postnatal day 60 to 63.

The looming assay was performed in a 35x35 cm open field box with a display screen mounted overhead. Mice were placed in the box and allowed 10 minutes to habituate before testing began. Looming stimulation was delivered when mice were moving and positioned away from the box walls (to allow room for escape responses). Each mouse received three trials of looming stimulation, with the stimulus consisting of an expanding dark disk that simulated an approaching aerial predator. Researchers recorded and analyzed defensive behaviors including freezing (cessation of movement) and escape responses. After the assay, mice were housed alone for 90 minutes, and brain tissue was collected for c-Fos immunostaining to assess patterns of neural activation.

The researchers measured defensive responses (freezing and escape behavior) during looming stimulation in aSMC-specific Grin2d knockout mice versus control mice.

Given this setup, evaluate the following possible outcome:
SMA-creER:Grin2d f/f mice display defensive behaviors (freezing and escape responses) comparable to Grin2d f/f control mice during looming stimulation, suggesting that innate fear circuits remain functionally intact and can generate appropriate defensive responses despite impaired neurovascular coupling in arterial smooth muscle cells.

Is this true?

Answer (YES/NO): NO